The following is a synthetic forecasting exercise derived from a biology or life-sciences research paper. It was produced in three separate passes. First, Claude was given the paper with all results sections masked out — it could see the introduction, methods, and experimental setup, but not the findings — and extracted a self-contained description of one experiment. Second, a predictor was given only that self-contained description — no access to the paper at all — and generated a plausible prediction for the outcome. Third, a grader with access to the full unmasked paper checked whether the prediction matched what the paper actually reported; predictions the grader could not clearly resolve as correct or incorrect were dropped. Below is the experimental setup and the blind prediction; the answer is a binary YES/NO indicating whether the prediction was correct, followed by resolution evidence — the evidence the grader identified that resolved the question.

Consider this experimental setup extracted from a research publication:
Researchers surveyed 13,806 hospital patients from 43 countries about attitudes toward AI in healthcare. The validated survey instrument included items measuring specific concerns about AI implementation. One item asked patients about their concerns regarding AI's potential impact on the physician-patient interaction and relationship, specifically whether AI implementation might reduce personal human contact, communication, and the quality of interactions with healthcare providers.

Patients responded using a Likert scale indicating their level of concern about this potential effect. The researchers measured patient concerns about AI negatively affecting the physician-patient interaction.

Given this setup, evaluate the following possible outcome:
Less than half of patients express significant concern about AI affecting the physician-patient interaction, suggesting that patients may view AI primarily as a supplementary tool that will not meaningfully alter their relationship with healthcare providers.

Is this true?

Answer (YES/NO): NO